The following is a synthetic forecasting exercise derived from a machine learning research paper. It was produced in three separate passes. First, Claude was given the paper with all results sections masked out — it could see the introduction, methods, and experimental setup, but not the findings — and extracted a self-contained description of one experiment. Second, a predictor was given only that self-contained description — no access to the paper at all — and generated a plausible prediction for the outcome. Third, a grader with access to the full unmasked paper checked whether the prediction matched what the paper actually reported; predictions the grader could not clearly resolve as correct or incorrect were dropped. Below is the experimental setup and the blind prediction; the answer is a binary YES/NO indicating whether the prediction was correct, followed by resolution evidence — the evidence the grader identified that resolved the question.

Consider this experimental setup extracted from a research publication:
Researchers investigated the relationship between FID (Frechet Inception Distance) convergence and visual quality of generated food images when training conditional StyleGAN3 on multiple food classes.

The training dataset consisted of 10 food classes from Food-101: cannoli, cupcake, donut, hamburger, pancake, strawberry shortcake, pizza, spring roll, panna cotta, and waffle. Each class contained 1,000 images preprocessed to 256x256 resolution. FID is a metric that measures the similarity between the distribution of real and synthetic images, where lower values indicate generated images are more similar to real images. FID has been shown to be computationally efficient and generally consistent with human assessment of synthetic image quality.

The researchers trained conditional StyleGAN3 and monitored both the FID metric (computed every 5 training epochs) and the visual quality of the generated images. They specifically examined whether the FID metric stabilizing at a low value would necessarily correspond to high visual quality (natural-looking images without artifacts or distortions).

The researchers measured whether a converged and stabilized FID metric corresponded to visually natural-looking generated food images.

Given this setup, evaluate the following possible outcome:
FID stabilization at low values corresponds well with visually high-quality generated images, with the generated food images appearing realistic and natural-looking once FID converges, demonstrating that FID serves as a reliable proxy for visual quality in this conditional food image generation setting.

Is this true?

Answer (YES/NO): NO